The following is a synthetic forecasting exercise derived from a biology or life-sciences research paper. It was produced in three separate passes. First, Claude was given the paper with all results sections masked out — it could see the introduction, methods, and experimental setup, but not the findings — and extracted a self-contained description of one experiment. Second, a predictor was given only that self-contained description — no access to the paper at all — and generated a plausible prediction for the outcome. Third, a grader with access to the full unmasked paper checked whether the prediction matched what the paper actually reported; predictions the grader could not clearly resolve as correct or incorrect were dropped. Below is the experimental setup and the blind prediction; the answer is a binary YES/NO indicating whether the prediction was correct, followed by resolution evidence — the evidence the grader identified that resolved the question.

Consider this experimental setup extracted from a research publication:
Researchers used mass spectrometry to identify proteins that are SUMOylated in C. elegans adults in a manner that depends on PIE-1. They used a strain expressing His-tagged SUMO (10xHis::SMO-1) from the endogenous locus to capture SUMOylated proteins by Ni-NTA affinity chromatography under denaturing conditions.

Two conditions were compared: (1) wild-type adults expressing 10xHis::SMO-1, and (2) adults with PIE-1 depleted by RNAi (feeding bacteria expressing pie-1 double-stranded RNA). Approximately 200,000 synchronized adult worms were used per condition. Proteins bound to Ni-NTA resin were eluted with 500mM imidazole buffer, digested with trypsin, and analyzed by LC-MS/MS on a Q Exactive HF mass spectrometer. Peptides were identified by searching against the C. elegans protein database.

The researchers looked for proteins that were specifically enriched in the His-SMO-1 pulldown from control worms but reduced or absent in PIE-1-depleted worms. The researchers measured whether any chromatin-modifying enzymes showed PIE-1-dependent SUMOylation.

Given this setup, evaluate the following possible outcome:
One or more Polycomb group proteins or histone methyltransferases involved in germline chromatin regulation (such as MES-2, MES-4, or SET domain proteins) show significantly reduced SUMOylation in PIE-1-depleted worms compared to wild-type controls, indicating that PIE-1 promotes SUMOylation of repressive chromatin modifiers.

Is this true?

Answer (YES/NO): NO